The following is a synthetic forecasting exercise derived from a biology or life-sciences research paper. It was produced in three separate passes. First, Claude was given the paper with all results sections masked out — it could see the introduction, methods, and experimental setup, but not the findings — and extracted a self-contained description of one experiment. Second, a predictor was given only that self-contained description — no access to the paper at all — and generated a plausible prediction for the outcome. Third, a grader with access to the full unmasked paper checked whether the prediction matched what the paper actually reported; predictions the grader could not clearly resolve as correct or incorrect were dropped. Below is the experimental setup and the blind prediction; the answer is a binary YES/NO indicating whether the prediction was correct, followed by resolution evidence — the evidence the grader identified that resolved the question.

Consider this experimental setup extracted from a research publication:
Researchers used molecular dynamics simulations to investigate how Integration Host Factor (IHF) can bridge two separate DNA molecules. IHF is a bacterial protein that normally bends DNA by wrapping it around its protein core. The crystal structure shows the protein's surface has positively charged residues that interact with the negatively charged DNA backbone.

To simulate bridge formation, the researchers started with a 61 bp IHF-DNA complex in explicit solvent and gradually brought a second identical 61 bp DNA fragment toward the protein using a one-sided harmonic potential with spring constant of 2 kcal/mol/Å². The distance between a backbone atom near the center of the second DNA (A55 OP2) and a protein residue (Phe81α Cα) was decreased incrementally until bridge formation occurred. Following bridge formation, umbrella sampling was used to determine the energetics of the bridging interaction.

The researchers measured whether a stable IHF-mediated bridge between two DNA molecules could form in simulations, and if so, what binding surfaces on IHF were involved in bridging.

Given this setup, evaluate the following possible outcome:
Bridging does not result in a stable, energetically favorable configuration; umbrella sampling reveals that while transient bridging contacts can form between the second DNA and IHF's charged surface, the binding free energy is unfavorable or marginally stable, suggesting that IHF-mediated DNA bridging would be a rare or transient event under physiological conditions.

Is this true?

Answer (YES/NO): NO